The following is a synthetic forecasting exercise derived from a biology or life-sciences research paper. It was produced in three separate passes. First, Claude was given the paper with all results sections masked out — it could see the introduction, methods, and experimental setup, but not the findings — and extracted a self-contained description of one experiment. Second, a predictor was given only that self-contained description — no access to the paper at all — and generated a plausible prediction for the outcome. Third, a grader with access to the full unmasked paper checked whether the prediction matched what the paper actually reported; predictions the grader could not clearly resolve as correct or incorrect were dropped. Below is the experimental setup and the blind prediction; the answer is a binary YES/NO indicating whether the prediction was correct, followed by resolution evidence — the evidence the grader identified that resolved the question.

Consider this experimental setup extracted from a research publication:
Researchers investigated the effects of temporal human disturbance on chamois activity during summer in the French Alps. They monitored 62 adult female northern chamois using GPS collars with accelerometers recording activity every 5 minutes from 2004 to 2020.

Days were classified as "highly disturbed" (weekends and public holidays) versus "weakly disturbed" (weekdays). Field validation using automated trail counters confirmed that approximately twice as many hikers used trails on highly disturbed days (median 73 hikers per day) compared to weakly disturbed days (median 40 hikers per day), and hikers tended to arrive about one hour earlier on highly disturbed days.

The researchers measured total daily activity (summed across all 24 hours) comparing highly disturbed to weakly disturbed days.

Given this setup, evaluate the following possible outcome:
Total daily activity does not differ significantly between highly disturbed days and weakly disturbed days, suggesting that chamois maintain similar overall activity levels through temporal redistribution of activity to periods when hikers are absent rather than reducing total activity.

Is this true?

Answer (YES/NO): NO